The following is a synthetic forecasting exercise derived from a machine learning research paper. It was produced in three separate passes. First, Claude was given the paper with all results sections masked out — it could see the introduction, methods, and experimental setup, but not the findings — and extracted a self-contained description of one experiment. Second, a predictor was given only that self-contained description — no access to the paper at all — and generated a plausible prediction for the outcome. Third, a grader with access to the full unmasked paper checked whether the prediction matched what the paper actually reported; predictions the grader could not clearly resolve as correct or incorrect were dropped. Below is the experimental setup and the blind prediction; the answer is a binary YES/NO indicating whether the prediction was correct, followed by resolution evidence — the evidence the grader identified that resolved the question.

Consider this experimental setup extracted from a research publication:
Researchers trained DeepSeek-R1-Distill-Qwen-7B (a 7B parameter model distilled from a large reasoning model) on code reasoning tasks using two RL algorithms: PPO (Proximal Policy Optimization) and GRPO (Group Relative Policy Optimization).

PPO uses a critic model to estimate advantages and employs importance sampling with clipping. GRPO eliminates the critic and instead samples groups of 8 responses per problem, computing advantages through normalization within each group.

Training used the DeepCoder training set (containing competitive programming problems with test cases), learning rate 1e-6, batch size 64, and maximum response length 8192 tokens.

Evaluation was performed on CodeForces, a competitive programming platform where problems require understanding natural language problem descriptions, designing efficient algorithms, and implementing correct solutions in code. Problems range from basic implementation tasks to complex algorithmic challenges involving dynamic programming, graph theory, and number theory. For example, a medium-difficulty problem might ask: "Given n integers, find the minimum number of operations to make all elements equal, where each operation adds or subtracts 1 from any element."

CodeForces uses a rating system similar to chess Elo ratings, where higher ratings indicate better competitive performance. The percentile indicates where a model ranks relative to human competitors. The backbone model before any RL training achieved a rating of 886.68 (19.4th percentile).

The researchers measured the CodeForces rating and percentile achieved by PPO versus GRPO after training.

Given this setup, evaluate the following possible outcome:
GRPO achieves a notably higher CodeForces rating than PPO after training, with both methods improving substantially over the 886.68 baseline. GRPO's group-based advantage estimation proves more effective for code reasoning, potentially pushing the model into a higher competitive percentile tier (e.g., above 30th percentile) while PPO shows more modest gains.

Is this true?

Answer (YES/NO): NO